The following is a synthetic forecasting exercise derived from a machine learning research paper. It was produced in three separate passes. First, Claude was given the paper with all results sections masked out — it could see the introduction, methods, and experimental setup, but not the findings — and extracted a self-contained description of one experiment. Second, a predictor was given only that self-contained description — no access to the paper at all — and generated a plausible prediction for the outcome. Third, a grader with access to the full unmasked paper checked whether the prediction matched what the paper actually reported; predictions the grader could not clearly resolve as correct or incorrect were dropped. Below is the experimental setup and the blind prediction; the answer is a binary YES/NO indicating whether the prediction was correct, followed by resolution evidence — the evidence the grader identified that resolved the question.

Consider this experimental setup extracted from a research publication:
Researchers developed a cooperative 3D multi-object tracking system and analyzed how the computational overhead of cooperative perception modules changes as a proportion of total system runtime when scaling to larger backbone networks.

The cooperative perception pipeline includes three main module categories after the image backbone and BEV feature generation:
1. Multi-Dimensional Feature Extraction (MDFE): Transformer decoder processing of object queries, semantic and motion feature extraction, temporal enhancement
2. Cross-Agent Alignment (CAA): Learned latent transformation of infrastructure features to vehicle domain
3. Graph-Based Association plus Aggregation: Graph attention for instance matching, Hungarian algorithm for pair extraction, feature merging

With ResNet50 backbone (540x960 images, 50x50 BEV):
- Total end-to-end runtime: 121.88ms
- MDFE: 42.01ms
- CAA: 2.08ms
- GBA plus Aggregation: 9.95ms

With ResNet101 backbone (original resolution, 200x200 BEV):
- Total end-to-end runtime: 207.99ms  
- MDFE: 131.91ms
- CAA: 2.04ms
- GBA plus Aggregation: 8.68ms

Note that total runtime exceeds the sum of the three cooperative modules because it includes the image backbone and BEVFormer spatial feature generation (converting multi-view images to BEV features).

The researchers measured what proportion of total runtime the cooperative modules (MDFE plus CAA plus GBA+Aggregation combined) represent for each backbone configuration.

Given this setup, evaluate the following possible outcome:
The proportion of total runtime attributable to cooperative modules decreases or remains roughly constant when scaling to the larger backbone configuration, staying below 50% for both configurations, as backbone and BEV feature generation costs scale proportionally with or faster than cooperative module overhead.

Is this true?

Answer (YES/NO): NO